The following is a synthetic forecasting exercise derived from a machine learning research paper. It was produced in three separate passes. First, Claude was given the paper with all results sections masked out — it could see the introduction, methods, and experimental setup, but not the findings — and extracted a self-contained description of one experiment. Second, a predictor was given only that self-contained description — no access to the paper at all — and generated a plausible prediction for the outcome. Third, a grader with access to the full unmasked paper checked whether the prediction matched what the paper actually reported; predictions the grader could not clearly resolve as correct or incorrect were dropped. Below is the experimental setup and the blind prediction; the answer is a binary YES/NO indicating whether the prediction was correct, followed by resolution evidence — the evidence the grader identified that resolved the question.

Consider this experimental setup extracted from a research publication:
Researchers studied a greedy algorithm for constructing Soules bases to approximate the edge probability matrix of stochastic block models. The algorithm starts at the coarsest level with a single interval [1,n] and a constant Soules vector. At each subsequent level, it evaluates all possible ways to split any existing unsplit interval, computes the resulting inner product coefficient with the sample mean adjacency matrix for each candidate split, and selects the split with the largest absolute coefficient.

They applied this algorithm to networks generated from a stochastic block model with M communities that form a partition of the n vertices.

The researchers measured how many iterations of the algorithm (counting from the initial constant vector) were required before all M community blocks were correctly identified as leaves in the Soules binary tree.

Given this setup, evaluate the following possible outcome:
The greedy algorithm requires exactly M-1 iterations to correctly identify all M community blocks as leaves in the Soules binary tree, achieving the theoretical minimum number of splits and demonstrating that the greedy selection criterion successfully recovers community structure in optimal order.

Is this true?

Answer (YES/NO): YES